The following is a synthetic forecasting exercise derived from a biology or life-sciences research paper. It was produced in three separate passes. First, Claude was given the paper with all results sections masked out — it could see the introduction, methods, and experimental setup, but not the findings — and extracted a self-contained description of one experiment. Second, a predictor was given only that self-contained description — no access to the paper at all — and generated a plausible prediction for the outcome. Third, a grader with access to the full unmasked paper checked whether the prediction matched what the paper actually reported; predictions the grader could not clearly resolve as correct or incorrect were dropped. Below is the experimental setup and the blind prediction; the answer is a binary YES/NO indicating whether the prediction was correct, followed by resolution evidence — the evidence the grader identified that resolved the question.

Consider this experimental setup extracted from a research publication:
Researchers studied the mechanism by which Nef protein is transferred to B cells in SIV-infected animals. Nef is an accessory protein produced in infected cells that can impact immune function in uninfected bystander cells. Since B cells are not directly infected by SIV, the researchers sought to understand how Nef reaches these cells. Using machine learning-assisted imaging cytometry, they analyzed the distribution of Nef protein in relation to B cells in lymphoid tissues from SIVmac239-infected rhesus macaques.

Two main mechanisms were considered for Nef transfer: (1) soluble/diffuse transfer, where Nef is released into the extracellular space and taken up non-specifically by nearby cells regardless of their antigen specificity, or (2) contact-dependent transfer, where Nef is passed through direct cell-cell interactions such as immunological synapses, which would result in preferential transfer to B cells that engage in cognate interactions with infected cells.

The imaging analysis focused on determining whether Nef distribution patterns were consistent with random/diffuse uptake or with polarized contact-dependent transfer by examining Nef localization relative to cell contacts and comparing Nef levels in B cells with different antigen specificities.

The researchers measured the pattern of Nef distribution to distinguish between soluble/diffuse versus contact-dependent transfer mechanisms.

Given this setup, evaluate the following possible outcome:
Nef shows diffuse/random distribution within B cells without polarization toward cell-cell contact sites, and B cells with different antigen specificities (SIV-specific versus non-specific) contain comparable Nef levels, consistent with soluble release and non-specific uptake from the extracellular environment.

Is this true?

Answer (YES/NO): NO